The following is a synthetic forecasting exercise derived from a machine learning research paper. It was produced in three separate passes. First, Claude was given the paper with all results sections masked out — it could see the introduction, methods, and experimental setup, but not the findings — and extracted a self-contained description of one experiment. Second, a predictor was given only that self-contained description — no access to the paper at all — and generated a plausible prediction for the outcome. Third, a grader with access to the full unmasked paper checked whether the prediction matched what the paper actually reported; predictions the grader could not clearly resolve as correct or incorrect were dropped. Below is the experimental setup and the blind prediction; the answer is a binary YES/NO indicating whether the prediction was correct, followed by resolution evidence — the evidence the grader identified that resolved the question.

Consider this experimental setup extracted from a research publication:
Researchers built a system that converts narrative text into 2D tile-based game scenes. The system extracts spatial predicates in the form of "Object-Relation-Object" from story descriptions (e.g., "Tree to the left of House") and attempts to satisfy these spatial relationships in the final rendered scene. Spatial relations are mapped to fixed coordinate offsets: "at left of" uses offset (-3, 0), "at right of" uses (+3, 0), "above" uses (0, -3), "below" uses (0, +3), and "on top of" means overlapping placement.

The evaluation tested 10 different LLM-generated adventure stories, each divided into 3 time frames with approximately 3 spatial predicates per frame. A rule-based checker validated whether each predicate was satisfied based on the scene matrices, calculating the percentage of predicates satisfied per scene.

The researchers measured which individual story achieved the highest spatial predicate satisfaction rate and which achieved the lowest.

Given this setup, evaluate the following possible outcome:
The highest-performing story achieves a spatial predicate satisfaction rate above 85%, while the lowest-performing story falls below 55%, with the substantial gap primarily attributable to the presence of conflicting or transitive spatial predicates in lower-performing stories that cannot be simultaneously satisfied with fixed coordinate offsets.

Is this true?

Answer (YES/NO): NO